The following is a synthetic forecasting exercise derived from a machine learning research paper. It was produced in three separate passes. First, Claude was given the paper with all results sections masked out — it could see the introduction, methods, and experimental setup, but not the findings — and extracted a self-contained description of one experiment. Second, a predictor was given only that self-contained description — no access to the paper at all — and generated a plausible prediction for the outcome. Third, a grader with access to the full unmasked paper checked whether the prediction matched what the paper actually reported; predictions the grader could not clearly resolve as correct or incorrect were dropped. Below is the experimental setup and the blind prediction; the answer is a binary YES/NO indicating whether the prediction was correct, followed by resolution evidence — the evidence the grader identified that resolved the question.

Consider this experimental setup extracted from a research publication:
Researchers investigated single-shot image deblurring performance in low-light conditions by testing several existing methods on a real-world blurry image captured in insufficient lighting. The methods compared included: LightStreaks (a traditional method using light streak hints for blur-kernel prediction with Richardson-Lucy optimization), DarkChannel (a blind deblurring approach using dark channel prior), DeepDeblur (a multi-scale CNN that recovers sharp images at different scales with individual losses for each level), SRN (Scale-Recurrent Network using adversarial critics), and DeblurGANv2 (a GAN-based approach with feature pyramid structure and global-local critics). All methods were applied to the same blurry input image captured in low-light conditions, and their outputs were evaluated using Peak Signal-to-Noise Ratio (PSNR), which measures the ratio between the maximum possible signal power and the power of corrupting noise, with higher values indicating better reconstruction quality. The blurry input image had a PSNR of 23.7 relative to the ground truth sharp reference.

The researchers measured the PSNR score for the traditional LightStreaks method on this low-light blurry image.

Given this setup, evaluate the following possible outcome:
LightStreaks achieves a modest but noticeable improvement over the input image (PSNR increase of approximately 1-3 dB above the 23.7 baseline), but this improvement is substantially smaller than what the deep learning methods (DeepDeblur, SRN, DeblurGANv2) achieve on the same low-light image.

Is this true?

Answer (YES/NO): NO